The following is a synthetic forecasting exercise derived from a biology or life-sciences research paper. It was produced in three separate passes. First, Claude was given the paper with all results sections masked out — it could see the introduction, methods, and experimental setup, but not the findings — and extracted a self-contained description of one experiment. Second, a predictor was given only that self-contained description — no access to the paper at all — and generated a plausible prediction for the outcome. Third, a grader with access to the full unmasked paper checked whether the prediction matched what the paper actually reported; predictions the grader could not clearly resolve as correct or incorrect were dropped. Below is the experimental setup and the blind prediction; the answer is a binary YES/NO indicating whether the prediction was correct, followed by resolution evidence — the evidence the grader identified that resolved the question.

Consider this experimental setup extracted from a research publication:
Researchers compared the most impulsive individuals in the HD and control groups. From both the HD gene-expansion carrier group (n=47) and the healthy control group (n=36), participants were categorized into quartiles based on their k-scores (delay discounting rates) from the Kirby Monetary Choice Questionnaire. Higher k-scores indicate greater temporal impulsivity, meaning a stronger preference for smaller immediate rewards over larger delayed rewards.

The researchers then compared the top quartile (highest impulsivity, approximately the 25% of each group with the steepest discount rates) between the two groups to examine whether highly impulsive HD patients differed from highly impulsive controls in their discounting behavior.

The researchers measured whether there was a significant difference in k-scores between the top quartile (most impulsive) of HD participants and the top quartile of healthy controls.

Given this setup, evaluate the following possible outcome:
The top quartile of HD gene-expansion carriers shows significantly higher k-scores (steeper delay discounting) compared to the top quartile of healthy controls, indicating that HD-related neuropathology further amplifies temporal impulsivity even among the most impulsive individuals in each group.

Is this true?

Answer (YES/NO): YES